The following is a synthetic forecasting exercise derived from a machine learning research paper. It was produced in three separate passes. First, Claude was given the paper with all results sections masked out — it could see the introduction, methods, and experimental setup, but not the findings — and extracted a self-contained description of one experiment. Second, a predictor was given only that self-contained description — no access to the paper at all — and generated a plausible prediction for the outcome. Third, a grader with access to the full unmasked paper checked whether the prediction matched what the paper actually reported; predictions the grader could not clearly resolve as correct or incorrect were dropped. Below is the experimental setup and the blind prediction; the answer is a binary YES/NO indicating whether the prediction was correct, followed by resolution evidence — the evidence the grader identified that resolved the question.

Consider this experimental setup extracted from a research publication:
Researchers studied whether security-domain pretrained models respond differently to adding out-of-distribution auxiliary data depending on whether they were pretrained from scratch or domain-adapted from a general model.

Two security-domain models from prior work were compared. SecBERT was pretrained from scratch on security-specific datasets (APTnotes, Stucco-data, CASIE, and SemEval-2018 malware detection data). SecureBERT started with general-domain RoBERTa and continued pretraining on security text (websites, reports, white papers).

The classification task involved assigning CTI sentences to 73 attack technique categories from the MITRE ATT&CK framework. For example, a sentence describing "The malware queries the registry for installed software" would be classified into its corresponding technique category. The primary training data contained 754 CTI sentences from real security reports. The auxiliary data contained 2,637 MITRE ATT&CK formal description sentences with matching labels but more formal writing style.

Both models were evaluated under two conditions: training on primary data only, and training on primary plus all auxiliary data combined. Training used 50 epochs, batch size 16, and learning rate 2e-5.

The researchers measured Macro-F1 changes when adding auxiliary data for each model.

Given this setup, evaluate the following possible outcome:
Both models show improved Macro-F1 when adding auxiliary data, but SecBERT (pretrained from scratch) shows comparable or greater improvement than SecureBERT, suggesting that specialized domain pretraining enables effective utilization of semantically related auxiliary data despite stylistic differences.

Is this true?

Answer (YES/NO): NO